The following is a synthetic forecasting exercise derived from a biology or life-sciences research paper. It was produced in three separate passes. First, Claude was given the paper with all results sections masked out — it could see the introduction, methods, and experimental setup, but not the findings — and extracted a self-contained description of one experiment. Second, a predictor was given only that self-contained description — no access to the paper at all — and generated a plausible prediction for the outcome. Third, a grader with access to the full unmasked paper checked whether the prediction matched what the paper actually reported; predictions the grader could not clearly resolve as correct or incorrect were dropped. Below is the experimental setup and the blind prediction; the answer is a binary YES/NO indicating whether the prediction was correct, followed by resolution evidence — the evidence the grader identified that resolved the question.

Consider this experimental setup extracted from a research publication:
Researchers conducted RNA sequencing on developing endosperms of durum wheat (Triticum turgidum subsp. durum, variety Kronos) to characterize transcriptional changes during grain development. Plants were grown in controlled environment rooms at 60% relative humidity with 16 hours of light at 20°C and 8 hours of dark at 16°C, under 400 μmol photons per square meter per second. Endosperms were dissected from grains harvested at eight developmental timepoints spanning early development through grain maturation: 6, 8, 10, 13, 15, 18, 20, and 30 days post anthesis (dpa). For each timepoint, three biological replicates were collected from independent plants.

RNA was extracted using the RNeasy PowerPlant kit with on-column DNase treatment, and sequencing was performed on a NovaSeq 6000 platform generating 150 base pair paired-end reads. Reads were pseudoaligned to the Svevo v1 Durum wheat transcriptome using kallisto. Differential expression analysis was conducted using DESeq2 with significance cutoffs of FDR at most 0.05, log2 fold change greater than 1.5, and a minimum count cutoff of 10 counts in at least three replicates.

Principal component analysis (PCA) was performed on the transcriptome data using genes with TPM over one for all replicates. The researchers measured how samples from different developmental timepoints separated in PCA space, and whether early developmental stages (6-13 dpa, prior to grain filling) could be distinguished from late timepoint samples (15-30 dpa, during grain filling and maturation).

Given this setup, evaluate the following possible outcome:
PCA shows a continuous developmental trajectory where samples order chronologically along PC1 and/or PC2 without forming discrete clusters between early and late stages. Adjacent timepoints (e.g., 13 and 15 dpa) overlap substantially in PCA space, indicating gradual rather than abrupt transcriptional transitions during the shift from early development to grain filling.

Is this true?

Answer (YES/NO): NO